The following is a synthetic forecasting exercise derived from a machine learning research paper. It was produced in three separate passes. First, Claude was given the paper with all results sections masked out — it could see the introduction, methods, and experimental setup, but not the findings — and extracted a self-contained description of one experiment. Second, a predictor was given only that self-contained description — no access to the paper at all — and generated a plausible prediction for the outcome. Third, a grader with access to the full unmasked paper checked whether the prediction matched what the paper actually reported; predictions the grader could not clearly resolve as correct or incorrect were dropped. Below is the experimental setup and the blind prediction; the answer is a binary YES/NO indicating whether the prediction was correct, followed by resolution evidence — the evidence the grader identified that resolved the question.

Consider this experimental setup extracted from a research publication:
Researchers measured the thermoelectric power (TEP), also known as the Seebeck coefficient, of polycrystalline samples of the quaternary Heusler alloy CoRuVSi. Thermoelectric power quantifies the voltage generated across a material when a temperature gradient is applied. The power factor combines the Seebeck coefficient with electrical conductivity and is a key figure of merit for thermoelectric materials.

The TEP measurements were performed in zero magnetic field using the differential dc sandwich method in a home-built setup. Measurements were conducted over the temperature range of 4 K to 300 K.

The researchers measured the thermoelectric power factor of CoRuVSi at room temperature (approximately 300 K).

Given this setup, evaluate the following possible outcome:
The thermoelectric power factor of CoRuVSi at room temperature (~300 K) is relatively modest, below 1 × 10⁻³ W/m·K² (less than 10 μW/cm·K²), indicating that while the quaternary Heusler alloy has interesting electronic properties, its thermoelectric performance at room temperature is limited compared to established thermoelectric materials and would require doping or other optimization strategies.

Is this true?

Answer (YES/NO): NO